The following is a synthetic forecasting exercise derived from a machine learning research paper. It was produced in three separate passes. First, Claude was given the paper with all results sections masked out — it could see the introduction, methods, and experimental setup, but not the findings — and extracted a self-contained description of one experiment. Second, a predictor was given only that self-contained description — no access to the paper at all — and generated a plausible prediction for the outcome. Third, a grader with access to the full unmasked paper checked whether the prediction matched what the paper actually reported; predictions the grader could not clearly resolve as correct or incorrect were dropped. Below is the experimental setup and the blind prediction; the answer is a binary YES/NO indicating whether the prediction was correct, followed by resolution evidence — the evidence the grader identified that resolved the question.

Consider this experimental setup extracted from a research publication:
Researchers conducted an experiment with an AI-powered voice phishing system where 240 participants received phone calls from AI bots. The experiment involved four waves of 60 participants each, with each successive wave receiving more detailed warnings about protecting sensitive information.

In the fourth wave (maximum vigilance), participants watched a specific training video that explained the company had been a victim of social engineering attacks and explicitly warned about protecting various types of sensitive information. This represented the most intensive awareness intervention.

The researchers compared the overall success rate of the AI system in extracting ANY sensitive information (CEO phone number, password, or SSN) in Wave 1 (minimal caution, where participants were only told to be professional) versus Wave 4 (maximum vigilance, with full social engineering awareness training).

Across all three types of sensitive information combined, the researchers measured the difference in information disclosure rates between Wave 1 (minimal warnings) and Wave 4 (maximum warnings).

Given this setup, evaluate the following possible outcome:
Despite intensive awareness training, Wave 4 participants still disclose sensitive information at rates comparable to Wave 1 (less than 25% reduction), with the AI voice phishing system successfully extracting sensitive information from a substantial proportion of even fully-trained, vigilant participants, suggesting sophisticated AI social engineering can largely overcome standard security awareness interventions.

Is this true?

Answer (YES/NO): NO